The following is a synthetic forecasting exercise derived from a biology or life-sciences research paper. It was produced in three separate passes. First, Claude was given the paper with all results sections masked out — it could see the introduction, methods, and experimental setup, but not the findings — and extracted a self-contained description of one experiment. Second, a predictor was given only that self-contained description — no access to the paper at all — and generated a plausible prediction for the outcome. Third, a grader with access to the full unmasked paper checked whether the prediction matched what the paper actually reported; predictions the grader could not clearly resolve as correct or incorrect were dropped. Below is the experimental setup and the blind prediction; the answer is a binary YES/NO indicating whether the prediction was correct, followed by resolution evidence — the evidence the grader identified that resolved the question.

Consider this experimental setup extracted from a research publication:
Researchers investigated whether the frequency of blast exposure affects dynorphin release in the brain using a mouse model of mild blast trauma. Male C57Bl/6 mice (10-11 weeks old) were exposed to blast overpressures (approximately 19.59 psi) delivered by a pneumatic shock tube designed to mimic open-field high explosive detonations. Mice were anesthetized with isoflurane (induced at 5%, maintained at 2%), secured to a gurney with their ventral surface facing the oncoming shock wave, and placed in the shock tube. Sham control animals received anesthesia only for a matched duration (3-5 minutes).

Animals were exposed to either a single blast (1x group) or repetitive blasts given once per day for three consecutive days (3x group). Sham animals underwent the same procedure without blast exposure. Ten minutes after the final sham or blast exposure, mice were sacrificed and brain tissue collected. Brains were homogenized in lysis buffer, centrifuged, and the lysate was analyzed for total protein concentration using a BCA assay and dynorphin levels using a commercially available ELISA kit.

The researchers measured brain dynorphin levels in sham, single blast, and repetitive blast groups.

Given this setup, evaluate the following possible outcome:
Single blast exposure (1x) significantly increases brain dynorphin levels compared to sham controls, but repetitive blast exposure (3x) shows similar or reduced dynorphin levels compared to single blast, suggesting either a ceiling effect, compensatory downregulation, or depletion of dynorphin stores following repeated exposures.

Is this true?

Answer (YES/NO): NO